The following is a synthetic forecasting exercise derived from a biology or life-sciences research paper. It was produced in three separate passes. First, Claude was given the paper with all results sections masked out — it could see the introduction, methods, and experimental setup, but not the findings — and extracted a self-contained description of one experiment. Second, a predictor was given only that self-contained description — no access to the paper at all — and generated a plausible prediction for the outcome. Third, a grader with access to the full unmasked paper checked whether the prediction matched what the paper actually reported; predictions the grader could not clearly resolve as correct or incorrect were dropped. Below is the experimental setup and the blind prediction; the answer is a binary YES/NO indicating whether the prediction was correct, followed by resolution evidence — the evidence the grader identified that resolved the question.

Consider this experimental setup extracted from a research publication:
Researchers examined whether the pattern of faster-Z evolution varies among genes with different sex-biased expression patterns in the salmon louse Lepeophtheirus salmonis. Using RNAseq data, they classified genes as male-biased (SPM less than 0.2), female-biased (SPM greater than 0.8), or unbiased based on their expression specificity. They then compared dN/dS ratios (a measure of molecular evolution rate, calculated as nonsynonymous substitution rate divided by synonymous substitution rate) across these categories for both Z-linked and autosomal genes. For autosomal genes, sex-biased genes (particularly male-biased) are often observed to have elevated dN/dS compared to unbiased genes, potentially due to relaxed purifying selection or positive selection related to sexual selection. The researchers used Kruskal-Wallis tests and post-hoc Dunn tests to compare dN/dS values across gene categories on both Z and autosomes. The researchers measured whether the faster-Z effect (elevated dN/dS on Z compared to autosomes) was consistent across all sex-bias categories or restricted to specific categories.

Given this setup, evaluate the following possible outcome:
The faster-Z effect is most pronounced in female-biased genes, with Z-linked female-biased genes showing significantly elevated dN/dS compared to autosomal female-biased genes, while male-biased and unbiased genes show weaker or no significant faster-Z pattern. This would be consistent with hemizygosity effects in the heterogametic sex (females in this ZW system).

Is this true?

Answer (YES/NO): NO